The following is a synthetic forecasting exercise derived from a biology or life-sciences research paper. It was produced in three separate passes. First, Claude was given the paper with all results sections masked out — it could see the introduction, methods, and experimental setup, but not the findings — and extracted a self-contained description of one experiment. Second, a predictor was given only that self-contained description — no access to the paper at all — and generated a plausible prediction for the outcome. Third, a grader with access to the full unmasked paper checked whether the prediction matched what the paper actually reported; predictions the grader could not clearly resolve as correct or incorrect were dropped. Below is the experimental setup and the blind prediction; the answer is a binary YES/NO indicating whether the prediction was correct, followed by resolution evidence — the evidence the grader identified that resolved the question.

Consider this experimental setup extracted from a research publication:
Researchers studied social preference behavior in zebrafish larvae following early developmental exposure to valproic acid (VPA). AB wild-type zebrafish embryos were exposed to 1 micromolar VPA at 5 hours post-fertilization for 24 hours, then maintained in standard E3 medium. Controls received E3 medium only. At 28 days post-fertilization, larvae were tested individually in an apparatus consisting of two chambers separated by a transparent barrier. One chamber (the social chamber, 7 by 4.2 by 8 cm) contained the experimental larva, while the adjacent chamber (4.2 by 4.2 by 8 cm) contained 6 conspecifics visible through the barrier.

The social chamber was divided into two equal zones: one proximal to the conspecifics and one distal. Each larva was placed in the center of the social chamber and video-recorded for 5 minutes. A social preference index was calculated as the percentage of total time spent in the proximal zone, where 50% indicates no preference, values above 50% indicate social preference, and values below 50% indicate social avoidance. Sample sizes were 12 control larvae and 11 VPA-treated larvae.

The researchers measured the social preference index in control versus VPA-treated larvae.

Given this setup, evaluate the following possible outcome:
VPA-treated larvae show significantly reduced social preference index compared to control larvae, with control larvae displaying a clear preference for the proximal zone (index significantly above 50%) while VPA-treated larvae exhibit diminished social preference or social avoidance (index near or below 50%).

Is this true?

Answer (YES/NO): NO